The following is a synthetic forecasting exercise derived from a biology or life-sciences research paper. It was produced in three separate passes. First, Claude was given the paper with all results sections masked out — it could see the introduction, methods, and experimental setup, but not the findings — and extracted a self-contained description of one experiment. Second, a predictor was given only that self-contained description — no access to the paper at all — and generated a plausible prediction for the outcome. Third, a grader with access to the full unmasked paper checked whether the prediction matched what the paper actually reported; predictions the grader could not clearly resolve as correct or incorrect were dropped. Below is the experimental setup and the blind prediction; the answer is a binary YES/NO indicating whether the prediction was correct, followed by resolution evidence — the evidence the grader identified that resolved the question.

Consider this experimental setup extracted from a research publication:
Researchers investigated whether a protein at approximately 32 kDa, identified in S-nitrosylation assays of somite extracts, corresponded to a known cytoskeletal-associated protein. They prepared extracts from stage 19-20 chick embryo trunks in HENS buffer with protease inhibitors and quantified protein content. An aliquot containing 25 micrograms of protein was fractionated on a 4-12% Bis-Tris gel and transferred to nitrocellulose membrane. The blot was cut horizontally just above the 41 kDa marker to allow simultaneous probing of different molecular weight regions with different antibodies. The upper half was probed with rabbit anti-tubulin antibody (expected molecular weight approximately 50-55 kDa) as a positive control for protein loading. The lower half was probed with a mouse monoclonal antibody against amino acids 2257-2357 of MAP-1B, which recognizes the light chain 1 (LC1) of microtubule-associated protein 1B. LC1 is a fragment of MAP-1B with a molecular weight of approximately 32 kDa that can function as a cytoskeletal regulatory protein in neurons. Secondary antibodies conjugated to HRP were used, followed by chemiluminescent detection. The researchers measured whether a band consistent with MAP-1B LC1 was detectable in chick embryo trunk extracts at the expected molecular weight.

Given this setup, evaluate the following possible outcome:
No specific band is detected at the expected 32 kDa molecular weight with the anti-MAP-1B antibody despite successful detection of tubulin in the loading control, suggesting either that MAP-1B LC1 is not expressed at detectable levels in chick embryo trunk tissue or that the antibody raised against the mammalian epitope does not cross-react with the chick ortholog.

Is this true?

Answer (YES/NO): NO